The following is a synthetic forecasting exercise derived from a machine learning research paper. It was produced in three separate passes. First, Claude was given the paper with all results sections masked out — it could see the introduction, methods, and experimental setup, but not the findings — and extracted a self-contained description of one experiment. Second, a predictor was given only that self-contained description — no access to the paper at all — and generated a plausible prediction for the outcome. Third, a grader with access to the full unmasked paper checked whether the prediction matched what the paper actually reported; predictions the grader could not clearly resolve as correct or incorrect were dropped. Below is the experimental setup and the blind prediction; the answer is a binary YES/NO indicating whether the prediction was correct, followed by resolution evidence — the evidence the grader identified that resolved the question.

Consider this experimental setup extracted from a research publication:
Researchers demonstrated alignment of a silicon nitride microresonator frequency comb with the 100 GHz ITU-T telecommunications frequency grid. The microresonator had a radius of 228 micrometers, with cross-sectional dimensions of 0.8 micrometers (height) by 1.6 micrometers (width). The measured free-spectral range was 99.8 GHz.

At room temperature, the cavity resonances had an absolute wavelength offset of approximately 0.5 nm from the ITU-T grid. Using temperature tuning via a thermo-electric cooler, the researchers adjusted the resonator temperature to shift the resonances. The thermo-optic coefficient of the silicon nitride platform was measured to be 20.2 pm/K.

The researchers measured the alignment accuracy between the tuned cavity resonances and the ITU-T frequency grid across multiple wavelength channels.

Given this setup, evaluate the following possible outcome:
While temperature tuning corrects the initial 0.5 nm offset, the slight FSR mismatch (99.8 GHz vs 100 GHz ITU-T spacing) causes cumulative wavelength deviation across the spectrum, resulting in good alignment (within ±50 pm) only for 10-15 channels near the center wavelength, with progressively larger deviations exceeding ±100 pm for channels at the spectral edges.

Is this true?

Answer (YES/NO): NO